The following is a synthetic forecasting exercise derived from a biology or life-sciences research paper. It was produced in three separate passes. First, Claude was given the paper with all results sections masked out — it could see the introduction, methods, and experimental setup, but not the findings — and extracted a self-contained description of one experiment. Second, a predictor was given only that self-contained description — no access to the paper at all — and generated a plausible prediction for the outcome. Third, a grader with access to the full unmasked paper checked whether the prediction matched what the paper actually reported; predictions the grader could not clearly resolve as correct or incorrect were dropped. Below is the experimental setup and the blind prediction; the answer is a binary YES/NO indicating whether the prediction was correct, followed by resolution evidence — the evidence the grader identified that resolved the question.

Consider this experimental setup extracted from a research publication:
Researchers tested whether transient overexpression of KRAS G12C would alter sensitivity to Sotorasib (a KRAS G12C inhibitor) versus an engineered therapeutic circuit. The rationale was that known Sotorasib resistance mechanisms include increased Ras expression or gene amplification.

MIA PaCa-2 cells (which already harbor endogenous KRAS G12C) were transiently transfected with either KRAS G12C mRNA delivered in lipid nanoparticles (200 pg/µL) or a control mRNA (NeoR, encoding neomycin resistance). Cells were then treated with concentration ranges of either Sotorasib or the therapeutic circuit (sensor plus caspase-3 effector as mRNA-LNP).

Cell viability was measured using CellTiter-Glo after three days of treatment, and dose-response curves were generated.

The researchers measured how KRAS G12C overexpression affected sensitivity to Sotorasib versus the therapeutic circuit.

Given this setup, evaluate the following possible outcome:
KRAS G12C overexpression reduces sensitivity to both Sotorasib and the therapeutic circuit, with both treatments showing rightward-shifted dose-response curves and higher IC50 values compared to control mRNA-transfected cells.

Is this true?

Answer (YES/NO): NO